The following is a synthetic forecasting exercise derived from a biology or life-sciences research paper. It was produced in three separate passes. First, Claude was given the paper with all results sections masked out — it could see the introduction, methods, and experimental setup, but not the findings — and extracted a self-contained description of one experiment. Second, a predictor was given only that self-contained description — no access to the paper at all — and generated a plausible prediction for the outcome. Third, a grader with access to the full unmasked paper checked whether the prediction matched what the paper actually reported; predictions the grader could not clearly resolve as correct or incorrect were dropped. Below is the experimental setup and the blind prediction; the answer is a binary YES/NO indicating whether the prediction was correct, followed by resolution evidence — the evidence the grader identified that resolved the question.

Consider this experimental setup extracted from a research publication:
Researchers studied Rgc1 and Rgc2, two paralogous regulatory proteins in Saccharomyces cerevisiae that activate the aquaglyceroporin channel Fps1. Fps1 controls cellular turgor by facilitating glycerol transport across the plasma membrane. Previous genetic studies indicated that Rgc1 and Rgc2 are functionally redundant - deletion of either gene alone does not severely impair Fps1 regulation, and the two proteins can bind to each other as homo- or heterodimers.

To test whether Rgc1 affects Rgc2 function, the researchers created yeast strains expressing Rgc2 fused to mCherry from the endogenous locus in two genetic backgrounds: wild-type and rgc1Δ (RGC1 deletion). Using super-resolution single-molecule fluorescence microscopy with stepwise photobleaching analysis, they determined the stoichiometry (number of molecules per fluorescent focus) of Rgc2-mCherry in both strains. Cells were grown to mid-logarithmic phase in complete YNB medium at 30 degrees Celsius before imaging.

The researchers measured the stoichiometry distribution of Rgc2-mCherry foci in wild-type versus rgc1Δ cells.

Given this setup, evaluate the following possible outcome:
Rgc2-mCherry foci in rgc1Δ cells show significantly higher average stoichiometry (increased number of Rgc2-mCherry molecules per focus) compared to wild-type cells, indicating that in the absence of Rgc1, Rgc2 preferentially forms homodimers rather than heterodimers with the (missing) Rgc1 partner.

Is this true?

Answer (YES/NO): NO